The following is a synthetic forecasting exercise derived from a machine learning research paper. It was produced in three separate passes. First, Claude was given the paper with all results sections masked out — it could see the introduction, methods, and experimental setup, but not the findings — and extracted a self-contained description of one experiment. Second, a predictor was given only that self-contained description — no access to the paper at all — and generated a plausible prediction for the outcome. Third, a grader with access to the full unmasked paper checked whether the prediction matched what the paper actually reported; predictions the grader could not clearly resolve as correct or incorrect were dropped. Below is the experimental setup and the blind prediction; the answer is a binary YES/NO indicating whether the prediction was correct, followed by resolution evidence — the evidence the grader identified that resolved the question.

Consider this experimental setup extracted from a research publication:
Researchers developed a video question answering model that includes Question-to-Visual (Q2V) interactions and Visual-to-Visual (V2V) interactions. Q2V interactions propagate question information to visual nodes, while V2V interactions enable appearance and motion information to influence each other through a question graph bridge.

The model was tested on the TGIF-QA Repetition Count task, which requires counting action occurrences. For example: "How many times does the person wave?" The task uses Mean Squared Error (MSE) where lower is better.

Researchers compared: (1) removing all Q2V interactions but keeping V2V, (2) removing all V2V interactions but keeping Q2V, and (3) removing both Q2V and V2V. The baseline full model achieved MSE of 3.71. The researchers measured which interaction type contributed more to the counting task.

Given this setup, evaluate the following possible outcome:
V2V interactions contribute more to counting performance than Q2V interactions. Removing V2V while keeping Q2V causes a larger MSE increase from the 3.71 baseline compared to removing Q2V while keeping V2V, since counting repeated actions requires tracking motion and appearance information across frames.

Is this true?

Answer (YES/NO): NO